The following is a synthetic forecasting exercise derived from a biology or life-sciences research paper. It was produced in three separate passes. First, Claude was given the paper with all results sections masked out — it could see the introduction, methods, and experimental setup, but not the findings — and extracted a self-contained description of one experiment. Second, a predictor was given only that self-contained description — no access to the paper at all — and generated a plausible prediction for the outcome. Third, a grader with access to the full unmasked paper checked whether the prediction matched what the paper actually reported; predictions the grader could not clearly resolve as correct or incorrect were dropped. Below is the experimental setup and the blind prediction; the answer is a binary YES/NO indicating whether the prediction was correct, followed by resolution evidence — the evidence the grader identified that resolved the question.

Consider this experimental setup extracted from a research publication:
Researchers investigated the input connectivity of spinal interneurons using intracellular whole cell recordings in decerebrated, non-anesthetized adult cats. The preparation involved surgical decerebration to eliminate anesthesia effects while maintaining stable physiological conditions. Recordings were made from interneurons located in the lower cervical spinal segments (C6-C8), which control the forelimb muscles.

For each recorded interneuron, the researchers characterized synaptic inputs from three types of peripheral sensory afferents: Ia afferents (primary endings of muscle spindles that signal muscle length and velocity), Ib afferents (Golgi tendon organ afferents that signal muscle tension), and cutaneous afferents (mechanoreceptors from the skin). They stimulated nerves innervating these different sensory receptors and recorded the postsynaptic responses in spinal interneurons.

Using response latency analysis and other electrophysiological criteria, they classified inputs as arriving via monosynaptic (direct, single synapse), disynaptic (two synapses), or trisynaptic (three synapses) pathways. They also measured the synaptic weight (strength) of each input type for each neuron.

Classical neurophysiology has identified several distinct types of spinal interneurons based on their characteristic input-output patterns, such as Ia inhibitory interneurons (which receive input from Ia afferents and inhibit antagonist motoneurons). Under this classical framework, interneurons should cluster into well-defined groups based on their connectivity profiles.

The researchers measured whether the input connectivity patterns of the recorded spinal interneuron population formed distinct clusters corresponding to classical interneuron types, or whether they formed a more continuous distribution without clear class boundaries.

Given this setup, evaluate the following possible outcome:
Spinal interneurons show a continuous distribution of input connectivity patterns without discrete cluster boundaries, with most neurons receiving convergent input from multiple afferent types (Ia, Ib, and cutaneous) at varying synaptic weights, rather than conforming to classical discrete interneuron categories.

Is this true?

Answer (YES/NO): YES